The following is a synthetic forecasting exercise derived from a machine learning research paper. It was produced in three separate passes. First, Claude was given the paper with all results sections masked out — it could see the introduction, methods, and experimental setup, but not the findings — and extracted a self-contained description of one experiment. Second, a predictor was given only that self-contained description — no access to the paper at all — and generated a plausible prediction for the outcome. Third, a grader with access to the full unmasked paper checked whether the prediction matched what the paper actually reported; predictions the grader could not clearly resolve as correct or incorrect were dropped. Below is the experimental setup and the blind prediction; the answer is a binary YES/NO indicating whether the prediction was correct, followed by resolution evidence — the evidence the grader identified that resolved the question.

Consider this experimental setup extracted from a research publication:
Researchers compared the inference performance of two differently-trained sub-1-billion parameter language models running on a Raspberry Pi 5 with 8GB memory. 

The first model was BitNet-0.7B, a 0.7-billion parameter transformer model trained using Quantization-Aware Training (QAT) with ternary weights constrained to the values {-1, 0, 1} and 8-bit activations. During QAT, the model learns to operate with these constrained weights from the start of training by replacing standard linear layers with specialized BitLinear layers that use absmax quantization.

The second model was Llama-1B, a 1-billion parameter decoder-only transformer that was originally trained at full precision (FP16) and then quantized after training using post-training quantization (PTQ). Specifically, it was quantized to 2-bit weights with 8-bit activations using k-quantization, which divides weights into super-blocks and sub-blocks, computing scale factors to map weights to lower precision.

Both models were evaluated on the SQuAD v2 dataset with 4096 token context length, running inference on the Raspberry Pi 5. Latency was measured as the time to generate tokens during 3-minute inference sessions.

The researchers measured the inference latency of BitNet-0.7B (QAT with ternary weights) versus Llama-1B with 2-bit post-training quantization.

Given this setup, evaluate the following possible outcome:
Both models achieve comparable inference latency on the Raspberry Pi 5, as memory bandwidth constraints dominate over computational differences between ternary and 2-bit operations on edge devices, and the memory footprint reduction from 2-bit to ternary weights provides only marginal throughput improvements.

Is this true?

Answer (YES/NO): NO